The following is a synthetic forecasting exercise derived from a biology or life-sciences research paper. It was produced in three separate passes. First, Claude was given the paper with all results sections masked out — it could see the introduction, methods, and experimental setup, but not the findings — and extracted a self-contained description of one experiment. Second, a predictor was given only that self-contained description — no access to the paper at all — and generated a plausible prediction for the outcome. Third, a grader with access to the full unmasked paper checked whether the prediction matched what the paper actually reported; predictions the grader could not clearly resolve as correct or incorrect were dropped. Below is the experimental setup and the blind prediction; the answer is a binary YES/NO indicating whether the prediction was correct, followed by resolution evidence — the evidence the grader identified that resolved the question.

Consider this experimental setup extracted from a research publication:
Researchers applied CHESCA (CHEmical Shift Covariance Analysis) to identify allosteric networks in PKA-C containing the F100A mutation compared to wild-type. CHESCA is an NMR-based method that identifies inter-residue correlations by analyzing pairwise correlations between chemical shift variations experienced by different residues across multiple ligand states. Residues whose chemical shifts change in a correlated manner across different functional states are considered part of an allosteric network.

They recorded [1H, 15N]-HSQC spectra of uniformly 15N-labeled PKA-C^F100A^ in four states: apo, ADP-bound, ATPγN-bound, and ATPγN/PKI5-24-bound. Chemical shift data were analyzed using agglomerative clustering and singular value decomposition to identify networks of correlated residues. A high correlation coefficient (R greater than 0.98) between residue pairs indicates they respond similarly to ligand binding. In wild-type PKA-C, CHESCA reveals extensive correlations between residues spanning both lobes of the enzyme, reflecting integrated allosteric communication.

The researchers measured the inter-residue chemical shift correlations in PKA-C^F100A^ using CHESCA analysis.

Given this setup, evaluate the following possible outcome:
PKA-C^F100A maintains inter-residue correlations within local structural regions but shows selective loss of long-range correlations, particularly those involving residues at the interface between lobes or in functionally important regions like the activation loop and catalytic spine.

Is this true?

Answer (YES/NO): NO